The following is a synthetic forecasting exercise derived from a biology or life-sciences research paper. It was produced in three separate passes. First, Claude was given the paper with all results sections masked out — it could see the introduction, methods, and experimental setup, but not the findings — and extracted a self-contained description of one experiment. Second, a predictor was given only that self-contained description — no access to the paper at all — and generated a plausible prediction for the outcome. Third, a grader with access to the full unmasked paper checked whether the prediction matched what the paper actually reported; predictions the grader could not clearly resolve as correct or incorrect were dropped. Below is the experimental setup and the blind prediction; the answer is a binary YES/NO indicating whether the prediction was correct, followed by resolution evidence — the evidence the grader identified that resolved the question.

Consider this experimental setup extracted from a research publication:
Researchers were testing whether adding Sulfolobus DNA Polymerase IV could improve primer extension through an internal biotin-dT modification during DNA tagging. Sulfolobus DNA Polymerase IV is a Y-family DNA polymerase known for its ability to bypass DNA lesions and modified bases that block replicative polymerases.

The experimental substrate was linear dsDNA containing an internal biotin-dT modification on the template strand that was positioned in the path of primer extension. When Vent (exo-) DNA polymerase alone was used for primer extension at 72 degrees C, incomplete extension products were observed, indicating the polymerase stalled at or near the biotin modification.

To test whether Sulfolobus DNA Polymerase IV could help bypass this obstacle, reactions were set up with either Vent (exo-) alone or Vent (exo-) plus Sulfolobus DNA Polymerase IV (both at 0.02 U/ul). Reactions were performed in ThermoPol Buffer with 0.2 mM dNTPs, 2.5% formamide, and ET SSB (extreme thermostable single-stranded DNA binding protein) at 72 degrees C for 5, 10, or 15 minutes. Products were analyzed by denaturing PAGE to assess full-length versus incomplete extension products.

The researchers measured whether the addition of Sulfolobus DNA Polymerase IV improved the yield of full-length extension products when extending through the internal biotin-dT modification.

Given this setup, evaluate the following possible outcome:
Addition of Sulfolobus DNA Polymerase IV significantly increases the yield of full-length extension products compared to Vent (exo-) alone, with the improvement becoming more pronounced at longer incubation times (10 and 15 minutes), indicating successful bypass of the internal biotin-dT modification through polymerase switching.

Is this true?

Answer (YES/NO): NO